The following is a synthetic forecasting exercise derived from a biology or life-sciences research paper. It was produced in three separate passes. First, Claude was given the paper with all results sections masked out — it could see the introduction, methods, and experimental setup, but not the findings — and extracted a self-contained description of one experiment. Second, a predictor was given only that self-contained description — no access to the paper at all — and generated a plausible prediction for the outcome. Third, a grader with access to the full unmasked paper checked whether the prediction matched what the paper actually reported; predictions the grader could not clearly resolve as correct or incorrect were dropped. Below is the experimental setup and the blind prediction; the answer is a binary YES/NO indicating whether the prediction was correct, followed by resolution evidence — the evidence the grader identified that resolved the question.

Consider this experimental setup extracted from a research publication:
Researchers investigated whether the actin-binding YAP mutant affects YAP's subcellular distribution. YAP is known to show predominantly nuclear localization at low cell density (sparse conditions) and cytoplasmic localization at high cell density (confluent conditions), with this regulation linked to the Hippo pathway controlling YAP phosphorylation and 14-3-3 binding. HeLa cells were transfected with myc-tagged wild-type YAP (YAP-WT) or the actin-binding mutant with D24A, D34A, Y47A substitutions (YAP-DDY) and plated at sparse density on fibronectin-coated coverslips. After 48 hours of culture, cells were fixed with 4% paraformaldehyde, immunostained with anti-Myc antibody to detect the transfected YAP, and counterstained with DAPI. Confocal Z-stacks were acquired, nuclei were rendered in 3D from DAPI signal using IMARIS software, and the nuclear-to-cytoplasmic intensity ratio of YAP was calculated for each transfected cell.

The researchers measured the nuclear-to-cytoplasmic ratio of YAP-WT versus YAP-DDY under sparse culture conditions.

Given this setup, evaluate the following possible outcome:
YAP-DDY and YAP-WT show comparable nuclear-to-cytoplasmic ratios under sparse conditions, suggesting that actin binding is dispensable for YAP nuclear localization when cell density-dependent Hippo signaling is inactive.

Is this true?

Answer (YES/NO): NO